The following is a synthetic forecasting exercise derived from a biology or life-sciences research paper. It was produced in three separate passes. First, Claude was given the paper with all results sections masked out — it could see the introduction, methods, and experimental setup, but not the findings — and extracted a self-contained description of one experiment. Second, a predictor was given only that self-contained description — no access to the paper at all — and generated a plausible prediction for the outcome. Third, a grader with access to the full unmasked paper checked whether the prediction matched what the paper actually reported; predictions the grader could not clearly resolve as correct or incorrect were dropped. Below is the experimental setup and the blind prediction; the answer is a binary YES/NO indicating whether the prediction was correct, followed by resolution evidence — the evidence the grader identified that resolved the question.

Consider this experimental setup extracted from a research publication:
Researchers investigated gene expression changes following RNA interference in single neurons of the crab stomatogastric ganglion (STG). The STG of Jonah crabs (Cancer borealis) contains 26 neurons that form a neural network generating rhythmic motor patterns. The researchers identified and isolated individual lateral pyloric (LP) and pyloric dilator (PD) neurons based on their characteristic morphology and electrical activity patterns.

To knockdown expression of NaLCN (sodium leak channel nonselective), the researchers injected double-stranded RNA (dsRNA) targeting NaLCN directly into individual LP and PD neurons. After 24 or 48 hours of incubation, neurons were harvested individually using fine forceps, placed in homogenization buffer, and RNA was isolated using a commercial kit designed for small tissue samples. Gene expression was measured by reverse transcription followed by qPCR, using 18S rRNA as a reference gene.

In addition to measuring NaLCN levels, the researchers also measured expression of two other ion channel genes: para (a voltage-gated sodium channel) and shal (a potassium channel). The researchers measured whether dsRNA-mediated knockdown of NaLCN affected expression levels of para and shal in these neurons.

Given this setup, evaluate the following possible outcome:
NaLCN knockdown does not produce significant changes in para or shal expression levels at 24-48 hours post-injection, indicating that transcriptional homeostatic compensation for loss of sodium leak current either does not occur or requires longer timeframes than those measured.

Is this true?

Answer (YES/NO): YES